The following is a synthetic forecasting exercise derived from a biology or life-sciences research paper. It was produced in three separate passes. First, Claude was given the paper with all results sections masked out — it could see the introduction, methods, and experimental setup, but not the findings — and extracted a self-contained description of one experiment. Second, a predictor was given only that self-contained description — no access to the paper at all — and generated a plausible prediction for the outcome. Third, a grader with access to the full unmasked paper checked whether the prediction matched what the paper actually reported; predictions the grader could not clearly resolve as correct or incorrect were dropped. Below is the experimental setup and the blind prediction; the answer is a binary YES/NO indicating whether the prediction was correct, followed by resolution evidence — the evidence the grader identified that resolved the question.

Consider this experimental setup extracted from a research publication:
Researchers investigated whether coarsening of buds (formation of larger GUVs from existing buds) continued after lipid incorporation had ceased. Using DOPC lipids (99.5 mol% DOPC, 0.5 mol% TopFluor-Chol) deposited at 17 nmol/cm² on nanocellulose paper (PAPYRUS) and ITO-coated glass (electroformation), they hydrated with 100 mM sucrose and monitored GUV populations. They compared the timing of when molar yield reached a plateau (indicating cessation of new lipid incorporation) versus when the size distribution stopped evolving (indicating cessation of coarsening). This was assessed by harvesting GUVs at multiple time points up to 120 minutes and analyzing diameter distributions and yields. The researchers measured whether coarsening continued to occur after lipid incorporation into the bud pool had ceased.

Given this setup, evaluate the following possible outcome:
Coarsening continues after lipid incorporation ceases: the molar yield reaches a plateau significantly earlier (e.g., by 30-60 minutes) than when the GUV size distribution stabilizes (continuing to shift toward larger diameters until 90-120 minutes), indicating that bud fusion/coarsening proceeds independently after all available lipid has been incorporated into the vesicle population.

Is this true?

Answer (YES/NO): YES